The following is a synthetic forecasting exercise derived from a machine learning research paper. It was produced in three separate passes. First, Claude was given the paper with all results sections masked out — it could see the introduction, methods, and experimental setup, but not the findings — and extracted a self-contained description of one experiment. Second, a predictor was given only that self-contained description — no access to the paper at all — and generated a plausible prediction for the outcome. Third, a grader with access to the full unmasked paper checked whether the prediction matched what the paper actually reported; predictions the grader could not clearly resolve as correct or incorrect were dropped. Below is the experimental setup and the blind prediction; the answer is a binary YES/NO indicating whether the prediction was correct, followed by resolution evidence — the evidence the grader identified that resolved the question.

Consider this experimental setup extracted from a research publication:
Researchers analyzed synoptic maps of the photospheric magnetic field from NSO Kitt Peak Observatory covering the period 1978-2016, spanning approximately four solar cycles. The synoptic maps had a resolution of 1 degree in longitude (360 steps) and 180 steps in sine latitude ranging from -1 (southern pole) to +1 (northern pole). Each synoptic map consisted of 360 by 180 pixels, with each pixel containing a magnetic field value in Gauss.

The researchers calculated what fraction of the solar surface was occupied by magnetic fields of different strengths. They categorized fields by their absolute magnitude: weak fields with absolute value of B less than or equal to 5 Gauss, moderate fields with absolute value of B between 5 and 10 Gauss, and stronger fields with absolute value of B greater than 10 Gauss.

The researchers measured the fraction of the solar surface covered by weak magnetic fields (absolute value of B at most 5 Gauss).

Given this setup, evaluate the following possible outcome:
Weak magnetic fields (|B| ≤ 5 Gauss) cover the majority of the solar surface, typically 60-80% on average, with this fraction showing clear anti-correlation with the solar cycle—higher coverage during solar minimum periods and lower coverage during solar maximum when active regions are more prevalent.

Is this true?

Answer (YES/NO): YES